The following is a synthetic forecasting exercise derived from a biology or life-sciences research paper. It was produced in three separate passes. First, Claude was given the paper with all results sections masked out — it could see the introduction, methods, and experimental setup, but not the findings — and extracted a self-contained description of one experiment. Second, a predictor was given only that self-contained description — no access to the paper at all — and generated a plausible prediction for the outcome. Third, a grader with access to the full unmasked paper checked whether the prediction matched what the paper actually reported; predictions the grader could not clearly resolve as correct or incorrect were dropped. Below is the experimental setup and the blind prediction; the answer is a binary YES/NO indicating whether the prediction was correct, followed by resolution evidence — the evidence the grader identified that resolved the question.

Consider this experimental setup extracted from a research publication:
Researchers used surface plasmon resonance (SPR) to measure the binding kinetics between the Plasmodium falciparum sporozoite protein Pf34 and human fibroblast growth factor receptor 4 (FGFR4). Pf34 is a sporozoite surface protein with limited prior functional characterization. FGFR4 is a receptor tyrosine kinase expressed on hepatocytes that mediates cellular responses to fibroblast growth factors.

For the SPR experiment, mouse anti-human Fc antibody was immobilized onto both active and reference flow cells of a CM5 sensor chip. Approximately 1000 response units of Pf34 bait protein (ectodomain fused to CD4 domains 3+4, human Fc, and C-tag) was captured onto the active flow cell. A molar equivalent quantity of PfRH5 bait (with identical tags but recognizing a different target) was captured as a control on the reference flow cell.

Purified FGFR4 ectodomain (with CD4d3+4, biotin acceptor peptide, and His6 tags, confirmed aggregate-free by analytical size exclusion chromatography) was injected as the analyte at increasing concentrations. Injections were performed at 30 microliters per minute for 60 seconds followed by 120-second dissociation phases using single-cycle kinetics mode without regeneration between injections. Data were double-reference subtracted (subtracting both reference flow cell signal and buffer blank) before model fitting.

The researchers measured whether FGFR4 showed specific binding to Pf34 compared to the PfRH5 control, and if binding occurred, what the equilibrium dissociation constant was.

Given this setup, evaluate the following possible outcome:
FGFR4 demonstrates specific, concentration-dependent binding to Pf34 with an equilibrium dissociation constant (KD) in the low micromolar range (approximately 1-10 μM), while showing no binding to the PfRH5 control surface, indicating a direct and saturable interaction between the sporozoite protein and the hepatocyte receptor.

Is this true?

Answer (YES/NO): NO